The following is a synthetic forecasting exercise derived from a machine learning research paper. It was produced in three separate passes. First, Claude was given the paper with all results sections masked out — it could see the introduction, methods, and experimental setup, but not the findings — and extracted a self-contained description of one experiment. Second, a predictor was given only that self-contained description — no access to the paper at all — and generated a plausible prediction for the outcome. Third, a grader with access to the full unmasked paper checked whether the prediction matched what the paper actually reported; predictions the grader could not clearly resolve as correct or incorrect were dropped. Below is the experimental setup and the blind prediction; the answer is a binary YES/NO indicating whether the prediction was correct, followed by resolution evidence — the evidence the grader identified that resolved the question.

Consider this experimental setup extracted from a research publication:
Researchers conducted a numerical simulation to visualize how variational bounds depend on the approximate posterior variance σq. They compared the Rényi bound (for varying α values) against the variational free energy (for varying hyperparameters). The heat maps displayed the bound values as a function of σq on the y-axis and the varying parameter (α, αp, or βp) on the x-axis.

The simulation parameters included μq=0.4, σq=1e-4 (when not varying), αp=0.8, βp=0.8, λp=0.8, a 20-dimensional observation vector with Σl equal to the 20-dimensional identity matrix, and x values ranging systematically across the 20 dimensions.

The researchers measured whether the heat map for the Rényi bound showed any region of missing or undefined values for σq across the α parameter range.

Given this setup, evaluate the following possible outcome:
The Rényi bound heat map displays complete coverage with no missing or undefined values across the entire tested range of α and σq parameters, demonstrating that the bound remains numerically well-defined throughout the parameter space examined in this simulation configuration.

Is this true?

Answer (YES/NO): NO